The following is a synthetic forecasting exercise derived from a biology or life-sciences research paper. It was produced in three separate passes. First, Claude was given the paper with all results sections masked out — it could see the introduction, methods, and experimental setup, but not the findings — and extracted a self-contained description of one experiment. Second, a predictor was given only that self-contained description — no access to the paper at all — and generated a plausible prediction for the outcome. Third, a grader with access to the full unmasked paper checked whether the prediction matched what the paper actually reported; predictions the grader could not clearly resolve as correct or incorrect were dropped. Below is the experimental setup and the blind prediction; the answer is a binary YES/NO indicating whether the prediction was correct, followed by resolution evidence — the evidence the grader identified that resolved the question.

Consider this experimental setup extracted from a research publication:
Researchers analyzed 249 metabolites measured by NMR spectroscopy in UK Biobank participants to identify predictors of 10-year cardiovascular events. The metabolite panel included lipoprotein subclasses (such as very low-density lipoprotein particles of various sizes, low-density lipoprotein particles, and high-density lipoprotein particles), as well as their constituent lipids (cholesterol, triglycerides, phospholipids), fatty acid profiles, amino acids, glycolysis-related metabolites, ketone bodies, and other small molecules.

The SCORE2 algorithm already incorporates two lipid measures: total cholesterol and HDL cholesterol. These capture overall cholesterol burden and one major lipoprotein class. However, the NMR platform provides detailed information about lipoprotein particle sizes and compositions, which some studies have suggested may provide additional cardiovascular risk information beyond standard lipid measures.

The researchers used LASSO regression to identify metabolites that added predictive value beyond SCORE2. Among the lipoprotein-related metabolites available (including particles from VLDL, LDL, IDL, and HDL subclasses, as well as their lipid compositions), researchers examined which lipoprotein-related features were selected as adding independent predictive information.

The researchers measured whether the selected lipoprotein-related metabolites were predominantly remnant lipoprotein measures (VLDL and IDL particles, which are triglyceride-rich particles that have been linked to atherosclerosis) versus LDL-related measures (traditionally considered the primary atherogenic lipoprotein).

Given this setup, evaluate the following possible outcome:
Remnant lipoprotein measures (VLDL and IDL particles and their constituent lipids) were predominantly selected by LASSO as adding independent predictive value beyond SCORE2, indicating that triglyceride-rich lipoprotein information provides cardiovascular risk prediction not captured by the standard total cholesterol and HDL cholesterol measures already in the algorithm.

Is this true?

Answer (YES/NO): YES